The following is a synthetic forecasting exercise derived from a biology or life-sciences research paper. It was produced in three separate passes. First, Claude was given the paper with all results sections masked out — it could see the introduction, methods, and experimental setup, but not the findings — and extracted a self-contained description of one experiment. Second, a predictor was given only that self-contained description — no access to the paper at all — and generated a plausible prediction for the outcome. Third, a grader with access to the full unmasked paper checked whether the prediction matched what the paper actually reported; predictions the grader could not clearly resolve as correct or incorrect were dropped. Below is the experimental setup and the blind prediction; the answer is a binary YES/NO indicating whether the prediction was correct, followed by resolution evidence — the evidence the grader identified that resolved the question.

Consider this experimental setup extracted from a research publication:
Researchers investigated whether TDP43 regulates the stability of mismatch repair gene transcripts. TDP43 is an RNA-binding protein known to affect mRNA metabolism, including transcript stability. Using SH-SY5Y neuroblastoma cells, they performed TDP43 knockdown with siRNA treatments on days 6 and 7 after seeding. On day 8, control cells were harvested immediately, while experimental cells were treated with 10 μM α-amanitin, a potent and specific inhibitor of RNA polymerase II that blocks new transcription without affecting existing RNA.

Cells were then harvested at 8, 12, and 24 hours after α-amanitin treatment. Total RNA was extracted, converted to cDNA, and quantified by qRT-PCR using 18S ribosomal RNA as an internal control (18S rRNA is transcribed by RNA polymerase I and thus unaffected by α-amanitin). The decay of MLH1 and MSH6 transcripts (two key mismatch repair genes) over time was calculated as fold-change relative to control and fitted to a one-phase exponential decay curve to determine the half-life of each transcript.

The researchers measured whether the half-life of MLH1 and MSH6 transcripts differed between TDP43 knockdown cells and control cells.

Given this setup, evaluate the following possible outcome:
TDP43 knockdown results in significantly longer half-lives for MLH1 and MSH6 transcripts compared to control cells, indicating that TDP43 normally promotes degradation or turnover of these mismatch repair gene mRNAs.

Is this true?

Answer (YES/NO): NO